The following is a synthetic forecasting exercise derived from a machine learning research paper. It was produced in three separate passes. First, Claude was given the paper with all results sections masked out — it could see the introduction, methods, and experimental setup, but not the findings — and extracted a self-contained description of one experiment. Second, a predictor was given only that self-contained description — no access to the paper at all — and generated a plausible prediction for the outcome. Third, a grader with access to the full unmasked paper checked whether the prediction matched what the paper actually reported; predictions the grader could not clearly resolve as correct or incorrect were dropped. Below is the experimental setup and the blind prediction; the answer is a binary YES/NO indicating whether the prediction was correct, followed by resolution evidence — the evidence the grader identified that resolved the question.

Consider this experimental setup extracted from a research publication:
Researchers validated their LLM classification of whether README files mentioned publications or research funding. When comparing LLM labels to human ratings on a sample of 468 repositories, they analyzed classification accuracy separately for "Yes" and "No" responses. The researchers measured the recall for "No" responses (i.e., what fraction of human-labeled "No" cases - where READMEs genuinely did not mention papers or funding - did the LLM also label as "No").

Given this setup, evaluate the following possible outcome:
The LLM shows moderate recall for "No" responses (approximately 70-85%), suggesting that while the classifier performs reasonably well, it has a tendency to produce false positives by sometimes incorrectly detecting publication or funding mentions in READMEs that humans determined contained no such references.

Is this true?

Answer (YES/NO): NO